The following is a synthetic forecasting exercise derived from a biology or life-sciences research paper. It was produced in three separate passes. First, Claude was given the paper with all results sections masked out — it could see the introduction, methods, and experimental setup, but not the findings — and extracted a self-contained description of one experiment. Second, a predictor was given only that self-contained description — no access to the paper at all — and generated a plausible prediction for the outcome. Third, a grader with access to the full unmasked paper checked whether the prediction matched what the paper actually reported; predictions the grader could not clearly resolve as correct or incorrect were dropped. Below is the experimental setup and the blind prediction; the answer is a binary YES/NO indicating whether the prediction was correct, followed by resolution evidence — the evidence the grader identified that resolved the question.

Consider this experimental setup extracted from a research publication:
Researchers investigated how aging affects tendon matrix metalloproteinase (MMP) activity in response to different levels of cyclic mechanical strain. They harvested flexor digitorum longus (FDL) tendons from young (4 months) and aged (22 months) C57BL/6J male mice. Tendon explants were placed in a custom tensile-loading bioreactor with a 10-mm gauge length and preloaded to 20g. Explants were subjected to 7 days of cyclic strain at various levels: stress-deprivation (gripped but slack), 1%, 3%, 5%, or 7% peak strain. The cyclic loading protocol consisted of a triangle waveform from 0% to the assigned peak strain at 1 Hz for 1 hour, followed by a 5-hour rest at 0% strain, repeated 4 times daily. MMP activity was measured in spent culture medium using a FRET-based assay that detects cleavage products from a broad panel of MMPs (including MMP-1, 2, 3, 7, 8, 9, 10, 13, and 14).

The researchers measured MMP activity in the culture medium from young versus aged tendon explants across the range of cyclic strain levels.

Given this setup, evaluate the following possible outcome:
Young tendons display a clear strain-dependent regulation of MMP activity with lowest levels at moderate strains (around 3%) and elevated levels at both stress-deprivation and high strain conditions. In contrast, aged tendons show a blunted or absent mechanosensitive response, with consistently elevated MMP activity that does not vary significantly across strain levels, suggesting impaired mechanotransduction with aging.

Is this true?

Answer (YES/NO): NO